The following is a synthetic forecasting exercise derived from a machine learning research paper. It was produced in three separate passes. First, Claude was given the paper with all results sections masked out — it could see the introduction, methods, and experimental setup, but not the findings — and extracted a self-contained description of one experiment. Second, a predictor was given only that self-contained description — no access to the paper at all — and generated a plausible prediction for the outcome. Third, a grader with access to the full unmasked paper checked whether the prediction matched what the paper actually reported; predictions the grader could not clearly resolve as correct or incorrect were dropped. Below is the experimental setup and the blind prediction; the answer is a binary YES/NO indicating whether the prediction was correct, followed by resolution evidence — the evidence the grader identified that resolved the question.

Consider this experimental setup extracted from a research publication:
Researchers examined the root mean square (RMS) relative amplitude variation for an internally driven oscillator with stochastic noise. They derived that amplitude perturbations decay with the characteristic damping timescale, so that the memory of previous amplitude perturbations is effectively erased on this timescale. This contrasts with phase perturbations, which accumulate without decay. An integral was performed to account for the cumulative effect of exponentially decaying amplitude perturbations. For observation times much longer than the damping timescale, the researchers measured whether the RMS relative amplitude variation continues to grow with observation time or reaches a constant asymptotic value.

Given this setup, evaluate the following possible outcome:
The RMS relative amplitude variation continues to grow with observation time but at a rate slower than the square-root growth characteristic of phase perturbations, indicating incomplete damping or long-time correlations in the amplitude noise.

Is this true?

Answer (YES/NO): NO